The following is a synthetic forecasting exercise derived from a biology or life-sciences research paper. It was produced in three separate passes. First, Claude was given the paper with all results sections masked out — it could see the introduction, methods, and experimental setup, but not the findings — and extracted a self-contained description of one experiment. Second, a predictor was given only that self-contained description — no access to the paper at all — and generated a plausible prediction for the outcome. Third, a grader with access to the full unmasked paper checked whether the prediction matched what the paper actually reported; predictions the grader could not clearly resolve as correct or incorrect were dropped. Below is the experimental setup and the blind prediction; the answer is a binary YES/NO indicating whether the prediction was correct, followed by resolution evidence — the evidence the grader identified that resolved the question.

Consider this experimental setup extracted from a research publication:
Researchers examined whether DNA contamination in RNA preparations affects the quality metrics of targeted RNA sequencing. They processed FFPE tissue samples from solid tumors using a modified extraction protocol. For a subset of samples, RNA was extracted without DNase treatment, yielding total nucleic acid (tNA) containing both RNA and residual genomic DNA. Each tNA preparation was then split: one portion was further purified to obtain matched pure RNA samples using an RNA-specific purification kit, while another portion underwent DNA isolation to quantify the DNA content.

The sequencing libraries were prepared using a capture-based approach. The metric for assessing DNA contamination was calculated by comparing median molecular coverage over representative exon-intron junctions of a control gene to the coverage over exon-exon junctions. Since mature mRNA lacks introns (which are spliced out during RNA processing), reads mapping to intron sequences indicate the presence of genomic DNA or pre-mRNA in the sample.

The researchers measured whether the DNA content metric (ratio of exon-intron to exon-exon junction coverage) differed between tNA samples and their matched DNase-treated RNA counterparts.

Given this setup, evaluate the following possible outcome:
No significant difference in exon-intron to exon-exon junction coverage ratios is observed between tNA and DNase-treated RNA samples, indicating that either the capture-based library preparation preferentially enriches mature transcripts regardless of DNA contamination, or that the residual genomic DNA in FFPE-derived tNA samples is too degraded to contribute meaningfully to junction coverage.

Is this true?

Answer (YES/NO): NO